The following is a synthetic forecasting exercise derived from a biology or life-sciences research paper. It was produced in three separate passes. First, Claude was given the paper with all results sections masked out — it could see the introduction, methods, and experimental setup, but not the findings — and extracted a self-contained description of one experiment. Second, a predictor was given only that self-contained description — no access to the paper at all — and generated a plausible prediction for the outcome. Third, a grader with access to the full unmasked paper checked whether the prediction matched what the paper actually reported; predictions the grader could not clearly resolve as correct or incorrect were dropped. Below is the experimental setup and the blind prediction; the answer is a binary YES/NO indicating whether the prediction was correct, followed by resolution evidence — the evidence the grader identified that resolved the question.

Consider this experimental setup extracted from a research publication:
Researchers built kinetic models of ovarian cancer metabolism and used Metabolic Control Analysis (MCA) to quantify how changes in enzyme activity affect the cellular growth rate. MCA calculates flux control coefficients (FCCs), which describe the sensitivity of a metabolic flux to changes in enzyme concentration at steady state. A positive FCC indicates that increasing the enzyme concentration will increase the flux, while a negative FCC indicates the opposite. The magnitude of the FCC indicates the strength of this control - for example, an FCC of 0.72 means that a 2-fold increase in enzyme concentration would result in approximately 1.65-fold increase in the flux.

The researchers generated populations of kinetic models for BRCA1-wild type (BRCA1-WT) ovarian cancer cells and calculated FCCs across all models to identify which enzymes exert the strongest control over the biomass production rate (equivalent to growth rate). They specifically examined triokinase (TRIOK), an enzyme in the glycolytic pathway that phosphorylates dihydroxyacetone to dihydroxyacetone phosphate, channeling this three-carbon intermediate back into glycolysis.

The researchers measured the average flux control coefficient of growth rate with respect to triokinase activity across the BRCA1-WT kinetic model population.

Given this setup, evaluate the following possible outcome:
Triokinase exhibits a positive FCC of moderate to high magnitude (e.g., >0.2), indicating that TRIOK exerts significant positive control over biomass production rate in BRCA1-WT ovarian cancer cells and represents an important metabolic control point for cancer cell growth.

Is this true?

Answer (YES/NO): YES